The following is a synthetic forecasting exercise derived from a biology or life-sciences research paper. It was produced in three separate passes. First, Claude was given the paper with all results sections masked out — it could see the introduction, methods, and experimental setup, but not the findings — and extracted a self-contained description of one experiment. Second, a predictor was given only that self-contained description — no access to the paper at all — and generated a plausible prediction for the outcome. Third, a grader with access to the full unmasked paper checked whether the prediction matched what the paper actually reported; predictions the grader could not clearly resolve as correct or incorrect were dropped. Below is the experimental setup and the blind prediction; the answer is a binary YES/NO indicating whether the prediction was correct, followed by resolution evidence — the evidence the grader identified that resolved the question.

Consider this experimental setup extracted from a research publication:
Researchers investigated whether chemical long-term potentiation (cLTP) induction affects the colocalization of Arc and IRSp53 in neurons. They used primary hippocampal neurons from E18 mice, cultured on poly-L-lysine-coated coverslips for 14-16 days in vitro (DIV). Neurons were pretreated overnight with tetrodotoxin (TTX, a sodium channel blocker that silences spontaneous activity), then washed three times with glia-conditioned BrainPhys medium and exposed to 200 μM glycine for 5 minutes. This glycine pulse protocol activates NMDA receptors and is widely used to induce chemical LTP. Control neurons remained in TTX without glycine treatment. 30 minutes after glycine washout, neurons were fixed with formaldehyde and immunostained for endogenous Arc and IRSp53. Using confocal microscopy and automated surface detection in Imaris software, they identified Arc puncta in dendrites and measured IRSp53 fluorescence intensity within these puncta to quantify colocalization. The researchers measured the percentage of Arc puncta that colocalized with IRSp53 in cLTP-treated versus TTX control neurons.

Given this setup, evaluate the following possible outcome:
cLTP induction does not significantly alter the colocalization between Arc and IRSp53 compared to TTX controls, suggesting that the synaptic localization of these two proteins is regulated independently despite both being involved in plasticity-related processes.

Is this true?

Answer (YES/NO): NO